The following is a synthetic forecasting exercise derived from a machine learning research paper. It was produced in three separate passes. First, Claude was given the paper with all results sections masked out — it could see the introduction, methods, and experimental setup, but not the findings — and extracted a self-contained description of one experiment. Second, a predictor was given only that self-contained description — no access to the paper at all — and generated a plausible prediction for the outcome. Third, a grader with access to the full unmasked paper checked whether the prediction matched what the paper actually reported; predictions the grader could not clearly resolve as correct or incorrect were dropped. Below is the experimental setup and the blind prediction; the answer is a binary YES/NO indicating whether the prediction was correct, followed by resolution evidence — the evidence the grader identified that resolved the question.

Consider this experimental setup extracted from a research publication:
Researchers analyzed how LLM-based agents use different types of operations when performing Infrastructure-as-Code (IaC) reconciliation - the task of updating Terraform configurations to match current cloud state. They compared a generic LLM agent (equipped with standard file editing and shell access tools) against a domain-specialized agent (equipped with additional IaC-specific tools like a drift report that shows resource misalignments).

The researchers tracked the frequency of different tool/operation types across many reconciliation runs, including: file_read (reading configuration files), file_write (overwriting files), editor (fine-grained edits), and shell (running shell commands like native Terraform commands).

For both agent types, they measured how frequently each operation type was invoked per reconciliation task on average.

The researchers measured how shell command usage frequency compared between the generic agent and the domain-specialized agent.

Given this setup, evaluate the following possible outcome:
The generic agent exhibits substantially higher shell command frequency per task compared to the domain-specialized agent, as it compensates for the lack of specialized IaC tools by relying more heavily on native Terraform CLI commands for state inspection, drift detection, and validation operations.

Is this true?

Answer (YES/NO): YES